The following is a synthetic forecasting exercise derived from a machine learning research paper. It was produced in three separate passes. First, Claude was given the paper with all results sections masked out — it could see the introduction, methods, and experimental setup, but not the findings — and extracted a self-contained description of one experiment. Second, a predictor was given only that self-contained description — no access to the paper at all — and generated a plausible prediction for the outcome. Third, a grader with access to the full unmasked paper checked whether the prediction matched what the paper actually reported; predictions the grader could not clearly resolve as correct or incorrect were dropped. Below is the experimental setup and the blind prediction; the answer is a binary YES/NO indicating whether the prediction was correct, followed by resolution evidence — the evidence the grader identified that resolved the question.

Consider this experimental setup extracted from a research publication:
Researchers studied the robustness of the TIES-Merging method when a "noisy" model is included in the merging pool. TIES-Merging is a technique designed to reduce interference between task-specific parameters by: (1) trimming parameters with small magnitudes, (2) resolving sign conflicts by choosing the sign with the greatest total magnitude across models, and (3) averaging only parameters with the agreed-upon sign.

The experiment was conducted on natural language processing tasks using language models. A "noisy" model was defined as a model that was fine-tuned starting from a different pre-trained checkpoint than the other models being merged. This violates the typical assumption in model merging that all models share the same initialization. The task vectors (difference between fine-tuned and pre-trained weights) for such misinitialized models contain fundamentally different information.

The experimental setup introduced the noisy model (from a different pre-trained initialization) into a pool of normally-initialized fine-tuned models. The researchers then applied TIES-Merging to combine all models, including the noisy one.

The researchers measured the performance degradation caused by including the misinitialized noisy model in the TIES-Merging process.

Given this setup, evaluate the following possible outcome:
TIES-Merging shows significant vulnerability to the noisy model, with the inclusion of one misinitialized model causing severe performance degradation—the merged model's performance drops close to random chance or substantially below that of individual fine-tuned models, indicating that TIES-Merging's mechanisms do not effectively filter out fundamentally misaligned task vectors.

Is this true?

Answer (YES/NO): NO